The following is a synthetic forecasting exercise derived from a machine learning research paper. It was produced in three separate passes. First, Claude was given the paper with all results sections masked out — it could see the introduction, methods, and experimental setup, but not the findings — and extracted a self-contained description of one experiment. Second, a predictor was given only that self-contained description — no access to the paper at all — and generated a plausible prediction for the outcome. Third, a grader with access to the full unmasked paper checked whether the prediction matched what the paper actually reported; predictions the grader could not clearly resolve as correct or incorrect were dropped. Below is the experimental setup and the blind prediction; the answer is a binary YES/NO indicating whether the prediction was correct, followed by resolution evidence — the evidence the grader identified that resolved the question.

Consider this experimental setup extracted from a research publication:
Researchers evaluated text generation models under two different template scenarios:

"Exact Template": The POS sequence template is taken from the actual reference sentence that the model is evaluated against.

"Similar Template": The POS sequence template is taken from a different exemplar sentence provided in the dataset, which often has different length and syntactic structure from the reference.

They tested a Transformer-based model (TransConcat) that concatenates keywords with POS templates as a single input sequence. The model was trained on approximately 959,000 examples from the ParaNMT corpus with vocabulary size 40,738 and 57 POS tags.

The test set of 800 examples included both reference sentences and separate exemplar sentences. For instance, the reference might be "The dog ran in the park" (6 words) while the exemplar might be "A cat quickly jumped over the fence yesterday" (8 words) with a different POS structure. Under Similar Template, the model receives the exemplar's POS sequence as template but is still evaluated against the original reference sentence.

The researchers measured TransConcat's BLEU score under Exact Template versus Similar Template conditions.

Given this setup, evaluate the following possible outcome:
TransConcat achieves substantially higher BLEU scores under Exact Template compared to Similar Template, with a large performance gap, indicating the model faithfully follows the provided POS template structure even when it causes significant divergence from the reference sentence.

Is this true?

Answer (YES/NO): YES